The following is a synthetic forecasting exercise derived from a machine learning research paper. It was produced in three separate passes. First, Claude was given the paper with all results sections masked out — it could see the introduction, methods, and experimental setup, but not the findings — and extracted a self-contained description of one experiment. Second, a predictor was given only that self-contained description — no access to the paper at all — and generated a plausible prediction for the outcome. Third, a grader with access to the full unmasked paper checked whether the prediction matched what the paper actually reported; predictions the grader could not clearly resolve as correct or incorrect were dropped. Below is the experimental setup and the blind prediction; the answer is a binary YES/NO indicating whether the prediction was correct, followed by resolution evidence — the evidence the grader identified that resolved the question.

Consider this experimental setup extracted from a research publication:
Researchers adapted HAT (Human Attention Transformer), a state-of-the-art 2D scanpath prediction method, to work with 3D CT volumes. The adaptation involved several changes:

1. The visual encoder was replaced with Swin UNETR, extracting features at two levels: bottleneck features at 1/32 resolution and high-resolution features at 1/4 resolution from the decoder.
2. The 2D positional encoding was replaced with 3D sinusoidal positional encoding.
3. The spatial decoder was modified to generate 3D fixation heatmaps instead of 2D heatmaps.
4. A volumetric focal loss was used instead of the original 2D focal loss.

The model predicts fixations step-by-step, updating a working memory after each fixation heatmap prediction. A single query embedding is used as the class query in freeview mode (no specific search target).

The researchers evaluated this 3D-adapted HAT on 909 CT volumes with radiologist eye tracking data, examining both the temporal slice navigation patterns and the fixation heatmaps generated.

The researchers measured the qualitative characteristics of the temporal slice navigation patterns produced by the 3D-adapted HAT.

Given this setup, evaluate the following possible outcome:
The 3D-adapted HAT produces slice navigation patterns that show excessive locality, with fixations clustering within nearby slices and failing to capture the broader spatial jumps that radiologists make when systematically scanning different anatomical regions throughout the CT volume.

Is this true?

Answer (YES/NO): NO